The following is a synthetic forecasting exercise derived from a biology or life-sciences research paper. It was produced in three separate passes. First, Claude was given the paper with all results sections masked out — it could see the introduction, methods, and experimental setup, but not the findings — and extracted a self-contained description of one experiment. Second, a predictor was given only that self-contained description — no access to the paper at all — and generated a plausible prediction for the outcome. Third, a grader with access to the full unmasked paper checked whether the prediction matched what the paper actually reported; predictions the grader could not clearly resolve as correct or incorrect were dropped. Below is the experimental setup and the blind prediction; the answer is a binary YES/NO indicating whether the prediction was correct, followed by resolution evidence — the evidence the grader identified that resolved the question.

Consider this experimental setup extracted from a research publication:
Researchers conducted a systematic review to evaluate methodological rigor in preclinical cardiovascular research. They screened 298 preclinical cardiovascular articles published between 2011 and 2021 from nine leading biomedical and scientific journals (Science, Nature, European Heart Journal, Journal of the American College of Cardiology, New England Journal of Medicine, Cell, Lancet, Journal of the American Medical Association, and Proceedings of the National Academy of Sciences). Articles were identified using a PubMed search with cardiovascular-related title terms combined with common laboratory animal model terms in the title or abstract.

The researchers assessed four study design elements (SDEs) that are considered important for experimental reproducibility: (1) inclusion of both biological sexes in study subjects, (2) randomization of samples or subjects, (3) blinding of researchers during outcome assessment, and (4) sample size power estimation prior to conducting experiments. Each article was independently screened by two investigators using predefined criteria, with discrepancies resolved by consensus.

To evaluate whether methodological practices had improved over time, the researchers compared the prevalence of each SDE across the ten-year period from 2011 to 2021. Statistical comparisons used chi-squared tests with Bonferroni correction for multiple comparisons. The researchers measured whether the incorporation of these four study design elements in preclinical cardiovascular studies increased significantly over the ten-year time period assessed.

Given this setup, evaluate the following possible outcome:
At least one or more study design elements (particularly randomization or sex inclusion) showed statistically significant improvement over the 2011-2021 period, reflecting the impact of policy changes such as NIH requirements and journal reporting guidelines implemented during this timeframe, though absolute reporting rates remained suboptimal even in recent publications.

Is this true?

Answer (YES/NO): NO